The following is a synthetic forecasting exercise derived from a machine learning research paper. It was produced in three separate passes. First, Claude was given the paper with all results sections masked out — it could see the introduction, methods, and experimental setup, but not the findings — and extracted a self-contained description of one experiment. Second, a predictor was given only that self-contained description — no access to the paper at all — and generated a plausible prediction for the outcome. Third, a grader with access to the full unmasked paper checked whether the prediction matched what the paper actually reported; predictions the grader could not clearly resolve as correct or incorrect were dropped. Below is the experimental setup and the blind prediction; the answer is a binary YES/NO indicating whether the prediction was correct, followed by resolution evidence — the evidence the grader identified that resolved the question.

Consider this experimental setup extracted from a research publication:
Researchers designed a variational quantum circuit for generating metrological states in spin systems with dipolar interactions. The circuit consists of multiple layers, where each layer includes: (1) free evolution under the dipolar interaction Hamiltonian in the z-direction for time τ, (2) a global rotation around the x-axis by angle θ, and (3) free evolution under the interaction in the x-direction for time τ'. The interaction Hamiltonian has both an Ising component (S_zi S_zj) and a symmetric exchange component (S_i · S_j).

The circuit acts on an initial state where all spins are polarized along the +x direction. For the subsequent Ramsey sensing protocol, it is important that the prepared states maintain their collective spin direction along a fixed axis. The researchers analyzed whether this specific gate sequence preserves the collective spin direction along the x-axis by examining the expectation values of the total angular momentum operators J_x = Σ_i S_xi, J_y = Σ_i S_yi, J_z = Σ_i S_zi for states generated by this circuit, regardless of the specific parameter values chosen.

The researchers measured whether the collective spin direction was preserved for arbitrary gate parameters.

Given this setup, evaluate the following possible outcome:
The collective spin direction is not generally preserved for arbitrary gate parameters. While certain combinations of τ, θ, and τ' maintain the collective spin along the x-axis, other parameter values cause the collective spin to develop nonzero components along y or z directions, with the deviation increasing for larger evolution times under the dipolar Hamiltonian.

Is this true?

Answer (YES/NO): NO